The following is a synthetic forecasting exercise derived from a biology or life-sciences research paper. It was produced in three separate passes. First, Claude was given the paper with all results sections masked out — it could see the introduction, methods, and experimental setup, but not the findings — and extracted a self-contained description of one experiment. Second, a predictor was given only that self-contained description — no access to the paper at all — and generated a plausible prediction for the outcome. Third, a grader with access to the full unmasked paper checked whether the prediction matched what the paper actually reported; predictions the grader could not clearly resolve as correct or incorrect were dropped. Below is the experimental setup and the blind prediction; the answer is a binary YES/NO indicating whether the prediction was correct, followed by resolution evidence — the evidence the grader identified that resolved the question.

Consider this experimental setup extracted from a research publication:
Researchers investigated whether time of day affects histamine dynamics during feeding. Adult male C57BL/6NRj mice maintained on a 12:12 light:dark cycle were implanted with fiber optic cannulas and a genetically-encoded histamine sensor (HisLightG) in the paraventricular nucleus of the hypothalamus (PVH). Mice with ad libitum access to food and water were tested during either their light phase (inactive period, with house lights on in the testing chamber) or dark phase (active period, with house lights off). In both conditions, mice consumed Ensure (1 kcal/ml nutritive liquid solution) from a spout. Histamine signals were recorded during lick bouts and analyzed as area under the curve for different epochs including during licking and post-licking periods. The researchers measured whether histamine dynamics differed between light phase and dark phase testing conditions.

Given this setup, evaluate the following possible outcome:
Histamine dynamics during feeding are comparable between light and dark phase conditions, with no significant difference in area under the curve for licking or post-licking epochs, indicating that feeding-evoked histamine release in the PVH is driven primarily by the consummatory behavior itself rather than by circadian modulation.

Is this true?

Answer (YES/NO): YES